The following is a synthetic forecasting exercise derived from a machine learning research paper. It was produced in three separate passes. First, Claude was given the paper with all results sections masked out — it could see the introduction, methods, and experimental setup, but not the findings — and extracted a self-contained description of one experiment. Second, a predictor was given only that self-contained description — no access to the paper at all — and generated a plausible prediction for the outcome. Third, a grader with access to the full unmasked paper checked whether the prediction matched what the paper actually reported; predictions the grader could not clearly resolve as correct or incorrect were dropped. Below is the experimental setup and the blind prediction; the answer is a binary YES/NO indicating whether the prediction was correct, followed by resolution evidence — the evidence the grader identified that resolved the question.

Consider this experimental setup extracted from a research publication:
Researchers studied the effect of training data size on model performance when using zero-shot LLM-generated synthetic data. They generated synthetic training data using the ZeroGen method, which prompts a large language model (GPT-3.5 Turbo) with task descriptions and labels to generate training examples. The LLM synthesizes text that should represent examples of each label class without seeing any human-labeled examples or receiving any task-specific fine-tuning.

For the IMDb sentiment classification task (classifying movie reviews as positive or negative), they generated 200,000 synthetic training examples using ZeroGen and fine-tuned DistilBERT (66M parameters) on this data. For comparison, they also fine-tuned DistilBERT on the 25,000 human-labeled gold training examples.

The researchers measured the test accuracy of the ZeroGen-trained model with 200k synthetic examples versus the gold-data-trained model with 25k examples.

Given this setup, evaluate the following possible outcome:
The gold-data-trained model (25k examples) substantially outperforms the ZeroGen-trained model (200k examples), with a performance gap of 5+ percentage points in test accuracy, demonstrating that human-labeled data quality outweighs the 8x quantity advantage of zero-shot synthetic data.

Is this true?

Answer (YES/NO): NO